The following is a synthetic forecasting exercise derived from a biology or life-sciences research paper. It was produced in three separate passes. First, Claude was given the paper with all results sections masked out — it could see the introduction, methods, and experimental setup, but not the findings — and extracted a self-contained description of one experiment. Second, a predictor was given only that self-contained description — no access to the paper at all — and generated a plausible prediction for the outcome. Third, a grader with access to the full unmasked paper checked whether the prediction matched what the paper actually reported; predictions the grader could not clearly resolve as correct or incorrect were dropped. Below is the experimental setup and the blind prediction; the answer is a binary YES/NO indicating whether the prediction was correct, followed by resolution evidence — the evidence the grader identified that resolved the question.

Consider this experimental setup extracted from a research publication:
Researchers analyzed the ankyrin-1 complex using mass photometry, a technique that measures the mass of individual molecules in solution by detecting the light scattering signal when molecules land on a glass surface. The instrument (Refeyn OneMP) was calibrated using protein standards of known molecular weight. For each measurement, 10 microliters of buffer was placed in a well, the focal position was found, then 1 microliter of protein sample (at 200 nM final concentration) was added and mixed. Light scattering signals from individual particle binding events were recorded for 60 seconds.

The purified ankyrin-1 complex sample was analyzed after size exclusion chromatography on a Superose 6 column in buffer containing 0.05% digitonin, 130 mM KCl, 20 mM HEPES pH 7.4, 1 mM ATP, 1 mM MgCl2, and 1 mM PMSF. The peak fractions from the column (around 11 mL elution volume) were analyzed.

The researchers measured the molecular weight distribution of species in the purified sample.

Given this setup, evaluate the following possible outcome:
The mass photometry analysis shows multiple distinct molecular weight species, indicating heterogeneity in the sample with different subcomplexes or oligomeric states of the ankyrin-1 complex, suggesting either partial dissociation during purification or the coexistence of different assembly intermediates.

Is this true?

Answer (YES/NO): NO